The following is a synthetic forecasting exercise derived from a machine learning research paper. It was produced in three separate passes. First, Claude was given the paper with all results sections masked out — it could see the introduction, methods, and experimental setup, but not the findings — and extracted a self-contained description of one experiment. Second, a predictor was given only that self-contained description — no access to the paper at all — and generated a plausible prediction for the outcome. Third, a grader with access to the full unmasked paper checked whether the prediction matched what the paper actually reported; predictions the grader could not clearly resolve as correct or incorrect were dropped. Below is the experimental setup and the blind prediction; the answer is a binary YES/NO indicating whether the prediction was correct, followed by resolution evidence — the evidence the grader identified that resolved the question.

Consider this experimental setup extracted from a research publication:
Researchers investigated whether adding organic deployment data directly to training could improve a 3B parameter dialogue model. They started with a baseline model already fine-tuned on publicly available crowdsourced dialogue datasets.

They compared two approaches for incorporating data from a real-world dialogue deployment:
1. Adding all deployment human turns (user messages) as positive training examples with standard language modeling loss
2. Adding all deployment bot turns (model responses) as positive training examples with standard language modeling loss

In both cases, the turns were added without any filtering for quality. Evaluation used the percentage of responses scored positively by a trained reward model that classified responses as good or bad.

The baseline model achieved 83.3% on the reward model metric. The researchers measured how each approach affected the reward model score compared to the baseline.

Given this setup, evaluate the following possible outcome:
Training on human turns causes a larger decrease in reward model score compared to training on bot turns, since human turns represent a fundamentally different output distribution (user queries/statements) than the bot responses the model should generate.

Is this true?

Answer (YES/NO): YES